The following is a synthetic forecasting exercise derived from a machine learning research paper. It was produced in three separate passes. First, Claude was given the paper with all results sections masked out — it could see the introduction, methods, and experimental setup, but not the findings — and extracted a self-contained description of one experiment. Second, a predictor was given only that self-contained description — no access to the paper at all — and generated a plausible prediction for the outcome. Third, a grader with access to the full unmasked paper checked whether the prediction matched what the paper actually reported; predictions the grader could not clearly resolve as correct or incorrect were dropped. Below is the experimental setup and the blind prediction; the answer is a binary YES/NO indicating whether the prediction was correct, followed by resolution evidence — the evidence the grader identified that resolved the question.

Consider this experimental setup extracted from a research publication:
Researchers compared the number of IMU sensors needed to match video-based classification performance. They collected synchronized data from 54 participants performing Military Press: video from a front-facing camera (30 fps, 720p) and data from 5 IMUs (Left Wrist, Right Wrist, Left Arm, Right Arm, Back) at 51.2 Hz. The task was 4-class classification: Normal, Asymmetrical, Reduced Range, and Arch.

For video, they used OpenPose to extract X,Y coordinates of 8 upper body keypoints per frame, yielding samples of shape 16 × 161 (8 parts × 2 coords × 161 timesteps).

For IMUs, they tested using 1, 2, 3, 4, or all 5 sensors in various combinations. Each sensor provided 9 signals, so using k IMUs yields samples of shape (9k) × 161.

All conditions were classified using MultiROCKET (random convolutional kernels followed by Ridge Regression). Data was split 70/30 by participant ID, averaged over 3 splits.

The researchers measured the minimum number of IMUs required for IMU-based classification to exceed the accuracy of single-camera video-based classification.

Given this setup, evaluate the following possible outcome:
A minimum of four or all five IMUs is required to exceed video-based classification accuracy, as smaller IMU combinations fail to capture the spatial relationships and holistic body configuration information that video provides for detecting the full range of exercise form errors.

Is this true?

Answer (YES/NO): NO